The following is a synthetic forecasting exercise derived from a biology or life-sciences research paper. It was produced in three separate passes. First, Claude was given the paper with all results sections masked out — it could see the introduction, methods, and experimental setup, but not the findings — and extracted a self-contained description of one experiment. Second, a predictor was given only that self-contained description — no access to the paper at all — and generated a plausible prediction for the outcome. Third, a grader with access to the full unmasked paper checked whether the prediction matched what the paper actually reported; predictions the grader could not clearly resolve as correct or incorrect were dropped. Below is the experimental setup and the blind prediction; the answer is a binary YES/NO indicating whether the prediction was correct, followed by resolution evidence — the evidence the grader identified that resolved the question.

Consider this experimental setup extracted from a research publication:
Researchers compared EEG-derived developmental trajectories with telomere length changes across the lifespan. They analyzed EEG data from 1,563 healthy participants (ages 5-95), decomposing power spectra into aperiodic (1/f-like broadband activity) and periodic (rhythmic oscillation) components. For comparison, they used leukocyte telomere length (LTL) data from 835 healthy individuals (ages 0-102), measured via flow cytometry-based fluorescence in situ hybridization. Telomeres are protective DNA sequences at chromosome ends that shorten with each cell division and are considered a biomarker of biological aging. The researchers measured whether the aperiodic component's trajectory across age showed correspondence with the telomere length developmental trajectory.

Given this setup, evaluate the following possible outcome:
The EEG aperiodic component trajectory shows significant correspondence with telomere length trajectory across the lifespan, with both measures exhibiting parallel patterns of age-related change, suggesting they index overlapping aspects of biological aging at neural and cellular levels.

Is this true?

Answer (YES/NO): YES